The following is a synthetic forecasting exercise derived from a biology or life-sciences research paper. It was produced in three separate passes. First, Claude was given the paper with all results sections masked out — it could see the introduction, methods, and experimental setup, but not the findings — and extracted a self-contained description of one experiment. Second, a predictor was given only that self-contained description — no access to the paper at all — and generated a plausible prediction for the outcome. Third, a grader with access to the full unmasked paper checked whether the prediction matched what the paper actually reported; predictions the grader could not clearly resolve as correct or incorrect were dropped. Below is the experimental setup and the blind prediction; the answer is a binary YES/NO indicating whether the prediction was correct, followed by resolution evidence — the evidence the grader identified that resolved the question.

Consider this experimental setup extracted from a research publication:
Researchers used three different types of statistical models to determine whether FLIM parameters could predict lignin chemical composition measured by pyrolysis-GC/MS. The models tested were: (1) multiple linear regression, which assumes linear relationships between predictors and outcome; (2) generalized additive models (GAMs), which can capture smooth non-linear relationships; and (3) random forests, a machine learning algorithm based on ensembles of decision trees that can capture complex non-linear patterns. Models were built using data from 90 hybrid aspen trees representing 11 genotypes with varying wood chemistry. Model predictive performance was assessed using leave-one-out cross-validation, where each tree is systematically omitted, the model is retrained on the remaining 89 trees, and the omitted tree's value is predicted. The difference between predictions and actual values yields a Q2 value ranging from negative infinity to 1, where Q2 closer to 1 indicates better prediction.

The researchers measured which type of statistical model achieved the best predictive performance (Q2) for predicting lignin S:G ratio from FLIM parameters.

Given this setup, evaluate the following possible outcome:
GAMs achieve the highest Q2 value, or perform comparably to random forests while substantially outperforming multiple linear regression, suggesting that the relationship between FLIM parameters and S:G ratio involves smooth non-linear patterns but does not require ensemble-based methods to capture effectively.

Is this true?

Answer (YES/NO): YES